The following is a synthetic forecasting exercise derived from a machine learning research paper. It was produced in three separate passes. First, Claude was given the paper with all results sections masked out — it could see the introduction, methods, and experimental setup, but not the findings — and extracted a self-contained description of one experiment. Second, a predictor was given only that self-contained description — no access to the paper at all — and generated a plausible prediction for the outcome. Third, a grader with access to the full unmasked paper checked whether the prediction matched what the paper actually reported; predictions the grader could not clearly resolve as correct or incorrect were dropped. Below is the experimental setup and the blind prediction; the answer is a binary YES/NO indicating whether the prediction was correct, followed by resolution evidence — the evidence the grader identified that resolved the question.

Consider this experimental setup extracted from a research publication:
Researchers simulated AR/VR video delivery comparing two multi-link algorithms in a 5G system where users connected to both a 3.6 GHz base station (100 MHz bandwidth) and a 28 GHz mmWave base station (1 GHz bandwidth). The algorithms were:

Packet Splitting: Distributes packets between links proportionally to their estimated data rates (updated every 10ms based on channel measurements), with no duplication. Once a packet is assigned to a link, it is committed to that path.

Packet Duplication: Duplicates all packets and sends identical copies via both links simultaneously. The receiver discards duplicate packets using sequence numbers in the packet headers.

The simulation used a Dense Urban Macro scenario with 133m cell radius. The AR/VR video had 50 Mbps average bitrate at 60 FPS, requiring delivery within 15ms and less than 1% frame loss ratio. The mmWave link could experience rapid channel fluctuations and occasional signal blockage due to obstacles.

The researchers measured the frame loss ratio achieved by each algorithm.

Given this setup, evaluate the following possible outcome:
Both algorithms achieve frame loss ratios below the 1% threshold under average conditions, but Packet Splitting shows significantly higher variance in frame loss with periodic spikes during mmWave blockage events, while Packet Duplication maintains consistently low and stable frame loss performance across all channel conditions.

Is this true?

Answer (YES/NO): NO